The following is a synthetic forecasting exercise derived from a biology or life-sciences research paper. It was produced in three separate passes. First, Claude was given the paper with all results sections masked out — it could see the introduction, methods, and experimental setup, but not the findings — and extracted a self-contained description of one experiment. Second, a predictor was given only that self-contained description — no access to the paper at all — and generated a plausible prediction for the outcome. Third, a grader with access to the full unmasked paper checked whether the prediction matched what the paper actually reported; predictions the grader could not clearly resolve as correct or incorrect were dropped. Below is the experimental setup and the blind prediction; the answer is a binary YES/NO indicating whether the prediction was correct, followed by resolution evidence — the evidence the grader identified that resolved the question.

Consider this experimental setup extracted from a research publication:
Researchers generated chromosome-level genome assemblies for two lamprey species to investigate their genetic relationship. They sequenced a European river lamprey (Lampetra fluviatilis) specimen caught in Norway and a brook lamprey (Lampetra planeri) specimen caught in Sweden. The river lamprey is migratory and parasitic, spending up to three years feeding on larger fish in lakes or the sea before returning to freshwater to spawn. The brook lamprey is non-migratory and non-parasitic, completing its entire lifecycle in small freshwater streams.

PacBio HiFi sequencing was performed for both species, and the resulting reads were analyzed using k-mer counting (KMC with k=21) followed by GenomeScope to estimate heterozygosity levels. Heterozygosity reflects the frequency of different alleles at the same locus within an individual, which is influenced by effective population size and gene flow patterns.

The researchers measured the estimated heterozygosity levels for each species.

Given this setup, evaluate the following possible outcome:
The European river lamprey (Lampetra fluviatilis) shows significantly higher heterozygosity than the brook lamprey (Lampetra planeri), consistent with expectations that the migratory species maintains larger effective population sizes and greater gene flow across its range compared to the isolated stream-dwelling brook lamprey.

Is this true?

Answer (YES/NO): NO